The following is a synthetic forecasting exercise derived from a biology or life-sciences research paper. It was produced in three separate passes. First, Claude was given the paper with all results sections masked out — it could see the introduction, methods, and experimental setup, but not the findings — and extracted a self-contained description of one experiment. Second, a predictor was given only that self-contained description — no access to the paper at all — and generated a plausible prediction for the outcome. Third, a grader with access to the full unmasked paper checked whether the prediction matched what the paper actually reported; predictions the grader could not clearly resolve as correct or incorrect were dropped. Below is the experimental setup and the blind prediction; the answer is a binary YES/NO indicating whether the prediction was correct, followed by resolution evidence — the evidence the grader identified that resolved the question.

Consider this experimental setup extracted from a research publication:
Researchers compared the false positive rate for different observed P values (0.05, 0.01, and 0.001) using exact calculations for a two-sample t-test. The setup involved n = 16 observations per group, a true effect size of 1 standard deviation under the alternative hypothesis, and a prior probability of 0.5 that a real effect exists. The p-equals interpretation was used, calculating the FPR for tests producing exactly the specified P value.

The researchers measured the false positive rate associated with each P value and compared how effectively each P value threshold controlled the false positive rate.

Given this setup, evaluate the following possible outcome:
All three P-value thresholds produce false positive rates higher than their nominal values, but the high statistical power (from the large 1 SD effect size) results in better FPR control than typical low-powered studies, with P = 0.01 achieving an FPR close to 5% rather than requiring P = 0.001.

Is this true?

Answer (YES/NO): YES